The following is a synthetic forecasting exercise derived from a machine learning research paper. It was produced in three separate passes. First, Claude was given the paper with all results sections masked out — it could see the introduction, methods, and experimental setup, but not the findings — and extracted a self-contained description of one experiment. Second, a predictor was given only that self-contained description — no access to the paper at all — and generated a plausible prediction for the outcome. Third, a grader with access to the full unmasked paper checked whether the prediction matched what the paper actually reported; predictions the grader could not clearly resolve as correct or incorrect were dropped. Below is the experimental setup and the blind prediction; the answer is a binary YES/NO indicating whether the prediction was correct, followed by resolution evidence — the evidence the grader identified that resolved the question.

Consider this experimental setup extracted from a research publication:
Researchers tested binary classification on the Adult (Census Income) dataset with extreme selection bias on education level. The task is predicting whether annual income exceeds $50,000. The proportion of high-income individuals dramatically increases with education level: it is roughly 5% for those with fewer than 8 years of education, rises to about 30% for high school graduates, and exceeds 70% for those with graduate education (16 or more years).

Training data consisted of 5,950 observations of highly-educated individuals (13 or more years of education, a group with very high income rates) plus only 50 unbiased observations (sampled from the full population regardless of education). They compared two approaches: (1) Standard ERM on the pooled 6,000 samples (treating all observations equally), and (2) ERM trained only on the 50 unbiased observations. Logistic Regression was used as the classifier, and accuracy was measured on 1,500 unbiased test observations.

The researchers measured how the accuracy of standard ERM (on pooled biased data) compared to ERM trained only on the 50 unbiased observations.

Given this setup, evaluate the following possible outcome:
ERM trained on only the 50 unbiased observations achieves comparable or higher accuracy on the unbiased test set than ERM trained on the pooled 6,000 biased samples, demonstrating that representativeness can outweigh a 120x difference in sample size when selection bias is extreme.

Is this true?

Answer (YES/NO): YES